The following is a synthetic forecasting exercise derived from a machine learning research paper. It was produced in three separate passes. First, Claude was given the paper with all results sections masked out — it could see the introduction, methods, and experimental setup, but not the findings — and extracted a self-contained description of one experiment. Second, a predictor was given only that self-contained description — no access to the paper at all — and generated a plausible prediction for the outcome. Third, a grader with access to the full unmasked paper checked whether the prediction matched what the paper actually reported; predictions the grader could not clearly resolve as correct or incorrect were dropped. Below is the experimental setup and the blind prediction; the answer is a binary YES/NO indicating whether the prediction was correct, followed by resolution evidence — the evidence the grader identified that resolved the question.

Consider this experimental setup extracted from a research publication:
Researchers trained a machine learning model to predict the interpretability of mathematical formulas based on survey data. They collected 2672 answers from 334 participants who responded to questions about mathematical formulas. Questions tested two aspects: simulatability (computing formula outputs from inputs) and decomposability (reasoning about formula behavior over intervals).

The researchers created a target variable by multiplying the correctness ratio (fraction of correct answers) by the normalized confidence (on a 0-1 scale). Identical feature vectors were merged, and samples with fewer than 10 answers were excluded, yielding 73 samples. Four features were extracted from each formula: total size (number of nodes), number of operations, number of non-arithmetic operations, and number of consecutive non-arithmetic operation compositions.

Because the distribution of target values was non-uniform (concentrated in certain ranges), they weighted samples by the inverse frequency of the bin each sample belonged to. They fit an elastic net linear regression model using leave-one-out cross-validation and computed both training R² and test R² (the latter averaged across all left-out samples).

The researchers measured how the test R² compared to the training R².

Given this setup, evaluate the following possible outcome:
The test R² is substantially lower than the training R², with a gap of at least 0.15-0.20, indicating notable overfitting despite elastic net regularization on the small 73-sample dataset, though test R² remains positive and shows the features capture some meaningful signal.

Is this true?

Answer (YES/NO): NO